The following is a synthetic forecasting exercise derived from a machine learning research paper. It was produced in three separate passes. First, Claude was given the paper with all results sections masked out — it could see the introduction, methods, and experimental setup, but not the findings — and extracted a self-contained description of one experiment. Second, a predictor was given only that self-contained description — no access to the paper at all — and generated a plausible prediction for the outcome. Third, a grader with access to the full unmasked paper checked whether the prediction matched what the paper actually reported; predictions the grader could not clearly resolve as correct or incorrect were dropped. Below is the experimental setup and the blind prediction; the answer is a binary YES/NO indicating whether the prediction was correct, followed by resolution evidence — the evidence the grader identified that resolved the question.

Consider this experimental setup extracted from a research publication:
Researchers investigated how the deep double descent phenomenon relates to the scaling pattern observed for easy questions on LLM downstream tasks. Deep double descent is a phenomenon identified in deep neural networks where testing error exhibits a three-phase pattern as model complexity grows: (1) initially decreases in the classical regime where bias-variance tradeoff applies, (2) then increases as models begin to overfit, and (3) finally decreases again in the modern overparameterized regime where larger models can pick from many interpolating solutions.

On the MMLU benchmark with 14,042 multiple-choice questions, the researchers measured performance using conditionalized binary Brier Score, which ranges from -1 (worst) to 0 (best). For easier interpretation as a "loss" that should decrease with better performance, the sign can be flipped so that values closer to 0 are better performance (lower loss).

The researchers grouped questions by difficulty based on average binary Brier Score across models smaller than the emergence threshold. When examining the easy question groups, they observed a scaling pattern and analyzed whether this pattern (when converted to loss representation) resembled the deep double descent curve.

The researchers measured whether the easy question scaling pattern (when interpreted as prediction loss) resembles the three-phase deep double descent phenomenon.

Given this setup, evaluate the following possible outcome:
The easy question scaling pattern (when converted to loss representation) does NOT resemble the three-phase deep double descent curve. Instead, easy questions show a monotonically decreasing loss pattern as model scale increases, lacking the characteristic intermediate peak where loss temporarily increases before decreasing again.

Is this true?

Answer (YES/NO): NO